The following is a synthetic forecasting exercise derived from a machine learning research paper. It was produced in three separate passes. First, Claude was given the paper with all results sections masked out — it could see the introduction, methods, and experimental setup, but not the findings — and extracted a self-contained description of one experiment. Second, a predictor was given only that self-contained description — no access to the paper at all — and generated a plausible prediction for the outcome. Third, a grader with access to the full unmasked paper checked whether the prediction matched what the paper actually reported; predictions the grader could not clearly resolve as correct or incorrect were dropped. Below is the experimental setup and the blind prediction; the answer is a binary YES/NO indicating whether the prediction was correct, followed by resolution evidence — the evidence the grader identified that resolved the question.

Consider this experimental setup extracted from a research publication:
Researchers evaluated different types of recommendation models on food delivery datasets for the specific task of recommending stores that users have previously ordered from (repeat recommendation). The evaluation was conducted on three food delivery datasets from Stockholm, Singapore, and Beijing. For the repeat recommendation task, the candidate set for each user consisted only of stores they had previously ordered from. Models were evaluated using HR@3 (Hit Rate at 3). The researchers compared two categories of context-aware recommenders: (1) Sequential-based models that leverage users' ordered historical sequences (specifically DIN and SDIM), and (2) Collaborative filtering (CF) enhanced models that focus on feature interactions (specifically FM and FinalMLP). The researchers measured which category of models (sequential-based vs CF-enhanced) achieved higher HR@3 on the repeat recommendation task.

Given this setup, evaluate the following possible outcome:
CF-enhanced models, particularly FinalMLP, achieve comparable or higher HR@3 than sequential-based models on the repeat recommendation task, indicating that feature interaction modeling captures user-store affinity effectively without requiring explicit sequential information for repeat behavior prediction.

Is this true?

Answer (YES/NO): NO